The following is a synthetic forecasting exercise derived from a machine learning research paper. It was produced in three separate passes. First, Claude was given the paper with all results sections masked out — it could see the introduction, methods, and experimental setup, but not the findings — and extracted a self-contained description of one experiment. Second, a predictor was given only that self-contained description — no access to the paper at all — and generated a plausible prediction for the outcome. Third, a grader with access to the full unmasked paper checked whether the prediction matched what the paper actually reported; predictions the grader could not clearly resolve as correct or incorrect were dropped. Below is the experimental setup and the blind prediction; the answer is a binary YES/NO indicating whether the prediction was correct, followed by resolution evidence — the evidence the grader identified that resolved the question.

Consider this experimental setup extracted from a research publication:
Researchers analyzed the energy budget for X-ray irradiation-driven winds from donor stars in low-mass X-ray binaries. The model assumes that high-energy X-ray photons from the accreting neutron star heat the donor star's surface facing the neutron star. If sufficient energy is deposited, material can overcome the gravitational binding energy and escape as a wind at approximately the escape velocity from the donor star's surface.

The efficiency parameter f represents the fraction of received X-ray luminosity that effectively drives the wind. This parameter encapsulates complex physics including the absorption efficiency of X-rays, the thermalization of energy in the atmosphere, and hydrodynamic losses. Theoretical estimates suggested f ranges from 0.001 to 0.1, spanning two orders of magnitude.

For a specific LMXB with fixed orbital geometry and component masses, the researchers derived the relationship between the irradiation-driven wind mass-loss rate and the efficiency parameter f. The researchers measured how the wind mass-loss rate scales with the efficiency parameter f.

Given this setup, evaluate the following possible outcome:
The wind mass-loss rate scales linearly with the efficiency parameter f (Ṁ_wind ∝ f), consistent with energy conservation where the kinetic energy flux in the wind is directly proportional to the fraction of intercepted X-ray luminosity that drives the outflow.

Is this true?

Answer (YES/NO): YES